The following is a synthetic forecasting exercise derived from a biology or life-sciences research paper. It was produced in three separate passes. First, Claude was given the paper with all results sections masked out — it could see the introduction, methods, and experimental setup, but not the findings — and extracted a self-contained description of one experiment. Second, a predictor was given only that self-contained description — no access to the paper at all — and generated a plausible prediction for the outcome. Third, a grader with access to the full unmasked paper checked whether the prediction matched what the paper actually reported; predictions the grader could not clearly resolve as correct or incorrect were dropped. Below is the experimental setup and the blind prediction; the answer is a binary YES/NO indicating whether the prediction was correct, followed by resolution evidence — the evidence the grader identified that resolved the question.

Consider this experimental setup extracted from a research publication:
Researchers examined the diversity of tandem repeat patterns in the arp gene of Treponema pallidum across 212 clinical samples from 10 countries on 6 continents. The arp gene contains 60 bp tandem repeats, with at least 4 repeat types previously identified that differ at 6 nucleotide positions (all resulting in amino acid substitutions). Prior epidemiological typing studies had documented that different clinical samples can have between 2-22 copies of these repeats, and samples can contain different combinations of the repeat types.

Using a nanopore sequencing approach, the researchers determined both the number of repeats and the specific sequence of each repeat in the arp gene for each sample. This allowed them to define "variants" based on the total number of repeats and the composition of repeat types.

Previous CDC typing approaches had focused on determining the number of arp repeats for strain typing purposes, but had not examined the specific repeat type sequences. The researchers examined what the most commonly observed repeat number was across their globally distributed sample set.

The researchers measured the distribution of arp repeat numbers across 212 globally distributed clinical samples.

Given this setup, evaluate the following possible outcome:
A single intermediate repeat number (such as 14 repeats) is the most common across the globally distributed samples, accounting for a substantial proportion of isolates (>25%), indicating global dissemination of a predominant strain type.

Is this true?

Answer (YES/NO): YES